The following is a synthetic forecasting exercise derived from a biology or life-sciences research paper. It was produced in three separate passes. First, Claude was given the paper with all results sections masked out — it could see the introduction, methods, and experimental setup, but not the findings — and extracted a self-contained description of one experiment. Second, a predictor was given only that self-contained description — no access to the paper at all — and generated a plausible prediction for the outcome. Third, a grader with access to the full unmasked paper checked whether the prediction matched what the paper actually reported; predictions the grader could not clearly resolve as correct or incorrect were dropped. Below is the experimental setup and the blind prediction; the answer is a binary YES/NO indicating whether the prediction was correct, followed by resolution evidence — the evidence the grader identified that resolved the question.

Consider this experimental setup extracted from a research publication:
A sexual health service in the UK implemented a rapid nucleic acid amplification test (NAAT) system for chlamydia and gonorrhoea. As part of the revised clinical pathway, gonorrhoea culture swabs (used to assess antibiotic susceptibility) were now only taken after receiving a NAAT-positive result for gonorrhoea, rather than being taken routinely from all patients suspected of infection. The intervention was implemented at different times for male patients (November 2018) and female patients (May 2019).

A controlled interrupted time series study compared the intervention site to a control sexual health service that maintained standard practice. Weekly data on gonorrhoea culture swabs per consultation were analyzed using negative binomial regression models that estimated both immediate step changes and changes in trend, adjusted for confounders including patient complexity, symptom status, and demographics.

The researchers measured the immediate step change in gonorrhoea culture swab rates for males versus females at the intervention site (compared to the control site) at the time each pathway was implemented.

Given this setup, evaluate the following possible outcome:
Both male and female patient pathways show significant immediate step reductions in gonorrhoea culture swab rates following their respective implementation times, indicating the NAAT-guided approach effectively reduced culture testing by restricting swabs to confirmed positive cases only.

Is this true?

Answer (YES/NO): NO